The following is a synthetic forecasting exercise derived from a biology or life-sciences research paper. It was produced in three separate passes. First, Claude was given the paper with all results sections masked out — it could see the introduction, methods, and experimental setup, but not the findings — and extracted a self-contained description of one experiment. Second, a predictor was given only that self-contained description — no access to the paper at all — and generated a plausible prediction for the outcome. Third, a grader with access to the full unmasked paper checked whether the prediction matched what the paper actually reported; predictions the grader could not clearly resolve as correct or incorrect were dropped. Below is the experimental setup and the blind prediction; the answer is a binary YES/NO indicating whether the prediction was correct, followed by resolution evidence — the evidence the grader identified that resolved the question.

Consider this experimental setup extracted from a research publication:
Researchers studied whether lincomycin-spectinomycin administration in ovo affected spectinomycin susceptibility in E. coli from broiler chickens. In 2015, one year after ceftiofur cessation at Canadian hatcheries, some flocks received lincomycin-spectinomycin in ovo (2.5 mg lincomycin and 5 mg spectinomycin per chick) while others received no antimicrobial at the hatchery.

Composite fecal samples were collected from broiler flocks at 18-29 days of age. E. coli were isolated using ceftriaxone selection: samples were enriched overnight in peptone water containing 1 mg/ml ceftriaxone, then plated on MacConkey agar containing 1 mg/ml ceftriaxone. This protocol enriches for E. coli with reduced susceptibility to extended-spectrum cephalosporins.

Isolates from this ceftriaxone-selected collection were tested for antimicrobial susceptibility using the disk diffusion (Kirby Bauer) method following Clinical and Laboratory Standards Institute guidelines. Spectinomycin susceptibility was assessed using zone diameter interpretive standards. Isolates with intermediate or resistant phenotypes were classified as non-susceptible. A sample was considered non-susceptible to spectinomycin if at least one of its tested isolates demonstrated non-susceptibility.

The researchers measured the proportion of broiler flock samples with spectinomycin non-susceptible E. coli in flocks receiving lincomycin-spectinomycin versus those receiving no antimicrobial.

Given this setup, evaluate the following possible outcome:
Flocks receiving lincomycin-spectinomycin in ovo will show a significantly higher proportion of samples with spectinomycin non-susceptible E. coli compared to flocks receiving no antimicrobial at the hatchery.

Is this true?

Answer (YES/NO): NO